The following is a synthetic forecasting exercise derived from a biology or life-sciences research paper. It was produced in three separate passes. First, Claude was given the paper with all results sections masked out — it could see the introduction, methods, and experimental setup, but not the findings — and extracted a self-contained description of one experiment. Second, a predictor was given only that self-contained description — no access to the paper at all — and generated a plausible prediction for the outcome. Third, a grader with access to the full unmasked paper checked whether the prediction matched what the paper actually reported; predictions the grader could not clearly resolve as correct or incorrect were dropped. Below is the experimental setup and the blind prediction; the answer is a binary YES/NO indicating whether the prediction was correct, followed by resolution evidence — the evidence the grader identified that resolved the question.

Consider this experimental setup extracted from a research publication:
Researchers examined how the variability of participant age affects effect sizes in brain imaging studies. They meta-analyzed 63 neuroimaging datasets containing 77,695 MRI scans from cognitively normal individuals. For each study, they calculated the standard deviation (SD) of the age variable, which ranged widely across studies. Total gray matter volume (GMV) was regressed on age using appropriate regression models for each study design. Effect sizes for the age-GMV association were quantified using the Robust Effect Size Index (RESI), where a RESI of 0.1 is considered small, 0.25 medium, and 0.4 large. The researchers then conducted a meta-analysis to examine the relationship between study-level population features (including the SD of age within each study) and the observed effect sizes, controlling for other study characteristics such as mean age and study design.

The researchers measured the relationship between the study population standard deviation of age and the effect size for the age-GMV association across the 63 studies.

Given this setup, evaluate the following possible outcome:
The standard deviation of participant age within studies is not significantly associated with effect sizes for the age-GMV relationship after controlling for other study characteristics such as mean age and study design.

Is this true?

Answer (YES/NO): NO